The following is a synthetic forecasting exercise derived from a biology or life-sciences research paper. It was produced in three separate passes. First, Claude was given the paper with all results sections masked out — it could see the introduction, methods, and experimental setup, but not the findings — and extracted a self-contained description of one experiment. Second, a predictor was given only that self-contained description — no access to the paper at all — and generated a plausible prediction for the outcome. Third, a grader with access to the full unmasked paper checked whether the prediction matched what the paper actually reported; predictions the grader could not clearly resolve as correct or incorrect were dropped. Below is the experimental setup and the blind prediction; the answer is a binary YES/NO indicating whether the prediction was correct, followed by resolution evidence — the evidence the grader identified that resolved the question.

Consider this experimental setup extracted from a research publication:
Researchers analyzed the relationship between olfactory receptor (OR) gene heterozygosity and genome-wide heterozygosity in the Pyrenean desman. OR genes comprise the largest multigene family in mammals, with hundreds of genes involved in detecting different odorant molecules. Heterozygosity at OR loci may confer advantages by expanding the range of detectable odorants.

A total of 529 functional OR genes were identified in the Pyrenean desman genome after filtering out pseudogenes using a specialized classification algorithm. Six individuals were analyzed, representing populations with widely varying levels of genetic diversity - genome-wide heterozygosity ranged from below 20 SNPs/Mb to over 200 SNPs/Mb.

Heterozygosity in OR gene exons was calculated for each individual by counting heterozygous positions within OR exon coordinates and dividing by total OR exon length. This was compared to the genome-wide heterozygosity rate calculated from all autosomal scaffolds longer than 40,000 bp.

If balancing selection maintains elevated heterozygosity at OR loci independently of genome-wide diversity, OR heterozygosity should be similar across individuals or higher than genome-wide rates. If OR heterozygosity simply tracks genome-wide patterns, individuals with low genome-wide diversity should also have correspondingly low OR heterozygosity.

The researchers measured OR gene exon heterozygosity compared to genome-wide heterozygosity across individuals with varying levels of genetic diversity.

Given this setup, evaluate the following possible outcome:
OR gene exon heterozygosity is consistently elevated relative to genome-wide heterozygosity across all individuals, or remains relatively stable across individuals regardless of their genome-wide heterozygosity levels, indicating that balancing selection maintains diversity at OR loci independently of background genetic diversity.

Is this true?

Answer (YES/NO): YES